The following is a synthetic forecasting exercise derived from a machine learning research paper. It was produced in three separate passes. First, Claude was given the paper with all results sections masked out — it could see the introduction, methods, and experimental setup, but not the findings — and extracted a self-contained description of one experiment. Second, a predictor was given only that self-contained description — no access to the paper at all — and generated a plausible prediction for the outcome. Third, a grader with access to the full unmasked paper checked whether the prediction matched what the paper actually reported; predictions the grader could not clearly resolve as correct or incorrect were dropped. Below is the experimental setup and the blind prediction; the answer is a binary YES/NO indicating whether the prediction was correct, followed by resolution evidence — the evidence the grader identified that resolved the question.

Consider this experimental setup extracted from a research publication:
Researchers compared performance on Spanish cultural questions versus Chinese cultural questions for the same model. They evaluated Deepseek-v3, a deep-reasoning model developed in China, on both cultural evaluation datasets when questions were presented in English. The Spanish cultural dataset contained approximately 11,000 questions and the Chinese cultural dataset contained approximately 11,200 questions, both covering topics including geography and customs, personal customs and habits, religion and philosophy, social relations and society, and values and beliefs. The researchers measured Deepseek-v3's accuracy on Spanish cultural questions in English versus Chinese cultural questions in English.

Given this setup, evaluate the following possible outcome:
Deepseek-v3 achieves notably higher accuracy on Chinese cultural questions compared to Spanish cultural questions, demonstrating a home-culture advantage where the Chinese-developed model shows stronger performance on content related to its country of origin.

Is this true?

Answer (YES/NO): NO